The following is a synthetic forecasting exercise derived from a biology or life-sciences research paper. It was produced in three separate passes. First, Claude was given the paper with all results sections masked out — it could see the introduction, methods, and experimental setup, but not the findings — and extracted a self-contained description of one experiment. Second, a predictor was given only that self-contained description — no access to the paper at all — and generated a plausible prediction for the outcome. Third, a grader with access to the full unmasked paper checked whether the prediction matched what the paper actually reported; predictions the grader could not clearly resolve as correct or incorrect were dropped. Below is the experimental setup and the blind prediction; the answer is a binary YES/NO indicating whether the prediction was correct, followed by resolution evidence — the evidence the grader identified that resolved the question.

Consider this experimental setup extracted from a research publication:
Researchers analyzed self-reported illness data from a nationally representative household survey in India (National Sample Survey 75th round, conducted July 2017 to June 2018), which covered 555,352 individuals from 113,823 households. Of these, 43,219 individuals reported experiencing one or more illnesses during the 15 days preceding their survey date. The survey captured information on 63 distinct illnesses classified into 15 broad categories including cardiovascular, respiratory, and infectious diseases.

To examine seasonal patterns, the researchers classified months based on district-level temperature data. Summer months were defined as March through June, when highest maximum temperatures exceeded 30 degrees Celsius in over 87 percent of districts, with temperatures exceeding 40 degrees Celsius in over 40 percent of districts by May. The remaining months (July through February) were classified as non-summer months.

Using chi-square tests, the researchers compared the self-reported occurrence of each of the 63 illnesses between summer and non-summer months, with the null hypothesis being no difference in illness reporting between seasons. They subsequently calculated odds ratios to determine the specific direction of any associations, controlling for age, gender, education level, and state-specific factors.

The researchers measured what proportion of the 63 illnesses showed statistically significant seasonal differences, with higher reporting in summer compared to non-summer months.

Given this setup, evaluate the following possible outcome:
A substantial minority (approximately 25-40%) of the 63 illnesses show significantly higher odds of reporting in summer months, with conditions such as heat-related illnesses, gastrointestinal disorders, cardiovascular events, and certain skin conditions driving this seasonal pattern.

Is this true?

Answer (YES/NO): NO